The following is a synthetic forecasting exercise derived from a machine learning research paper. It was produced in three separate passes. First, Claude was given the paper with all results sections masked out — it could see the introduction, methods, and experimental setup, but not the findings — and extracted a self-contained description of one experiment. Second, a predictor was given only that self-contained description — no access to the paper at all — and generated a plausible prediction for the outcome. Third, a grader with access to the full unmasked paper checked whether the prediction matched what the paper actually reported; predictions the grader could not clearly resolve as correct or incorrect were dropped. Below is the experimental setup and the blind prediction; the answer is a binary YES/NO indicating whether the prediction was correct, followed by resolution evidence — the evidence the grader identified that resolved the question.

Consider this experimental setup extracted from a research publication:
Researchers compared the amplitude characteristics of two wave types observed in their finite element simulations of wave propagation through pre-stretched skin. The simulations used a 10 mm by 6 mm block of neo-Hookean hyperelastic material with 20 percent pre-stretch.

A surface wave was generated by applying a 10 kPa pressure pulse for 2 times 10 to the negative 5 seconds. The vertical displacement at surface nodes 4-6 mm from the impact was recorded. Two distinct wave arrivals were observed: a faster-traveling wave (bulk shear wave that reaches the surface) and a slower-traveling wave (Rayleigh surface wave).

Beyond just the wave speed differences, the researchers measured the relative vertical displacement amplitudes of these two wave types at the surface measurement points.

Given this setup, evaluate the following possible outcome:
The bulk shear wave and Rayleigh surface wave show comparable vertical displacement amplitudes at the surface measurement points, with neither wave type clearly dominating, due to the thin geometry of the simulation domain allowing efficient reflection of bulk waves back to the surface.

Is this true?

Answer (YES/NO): NO